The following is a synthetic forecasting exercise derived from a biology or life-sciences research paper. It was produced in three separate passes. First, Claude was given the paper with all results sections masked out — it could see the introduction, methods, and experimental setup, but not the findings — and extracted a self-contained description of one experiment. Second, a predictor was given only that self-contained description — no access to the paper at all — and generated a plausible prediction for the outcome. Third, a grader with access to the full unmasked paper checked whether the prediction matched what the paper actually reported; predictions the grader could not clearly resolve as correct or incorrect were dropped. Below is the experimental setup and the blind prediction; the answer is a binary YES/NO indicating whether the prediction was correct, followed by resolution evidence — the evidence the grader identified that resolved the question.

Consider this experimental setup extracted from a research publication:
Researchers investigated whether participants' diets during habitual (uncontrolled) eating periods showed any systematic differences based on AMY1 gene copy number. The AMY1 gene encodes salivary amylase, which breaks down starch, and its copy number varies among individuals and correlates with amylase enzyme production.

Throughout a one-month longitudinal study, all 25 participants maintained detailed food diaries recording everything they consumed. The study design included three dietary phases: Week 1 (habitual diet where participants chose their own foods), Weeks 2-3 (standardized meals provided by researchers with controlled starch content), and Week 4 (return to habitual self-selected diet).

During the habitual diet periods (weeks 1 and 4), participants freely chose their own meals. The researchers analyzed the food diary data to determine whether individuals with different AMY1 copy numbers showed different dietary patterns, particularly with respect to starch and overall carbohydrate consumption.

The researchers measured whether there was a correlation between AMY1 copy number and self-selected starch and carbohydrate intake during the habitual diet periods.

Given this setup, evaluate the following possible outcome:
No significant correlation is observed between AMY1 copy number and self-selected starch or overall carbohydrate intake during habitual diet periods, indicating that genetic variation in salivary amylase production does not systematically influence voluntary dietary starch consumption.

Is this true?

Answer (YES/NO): YES